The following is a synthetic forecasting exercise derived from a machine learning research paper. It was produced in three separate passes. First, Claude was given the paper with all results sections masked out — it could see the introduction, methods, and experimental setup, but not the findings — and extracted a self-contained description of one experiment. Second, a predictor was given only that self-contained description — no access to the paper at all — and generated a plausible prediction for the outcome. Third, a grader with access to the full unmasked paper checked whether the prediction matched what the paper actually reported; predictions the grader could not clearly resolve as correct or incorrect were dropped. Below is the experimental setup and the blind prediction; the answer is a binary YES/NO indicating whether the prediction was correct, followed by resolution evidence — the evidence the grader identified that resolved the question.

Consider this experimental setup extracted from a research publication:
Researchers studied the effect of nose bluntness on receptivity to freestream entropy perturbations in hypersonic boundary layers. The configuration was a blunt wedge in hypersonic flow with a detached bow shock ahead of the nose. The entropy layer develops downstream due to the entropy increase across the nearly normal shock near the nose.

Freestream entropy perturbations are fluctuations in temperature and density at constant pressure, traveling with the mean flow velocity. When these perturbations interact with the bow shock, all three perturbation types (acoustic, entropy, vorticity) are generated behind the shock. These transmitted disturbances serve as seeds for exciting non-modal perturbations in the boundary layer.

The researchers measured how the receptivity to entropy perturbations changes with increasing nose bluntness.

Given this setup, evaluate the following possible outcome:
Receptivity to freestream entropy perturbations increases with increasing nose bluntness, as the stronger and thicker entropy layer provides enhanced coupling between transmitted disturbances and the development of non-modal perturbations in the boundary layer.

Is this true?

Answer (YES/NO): YES